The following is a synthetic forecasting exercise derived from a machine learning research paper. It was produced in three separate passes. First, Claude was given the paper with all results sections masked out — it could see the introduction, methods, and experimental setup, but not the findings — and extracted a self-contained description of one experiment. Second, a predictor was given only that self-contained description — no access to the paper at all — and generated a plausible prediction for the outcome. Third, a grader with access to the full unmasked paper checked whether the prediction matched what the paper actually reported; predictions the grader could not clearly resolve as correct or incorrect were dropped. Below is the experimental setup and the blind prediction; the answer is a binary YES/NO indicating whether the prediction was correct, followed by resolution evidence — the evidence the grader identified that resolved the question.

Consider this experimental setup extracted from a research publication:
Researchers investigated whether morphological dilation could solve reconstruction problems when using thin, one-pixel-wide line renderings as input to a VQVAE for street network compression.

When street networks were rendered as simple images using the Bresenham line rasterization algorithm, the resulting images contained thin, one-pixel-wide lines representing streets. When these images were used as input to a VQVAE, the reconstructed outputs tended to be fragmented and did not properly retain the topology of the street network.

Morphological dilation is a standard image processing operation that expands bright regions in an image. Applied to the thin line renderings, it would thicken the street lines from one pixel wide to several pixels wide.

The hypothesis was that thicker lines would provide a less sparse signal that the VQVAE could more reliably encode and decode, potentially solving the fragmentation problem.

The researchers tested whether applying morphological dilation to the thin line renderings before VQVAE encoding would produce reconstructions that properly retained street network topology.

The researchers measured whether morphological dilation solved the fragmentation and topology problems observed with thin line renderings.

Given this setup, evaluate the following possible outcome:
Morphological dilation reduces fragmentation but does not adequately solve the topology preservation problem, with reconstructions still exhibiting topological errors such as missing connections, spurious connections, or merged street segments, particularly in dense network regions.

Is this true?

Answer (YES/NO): NO